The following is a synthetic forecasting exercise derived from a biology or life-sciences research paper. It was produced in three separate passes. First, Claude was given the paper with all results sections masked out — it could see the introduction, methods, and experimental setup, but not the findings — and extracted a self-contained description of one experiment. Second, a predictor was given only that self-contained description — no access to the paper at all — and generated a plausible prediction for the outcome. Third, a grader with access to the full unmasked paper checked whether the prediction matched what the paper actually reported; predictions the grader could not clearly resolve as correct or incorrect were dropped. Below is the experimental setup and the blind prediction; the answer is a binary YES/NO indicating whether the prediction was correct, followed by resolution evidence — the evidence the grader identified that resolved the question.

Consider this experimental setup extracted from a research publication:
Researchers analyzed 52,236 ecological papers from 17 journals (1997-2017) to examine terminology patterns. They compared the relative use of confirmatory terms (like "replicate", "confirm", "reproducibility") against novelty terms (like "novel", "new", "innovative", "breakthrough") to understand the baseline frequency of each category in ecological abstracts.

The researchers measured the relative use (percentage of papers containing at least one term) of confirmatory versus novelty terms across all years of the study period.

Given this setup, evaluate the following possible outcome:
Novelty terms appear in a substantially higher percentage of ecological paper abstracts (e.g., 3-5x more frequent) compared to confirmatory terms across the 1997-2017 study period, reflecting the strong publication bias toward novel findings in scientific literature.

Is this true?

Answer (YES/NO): YES